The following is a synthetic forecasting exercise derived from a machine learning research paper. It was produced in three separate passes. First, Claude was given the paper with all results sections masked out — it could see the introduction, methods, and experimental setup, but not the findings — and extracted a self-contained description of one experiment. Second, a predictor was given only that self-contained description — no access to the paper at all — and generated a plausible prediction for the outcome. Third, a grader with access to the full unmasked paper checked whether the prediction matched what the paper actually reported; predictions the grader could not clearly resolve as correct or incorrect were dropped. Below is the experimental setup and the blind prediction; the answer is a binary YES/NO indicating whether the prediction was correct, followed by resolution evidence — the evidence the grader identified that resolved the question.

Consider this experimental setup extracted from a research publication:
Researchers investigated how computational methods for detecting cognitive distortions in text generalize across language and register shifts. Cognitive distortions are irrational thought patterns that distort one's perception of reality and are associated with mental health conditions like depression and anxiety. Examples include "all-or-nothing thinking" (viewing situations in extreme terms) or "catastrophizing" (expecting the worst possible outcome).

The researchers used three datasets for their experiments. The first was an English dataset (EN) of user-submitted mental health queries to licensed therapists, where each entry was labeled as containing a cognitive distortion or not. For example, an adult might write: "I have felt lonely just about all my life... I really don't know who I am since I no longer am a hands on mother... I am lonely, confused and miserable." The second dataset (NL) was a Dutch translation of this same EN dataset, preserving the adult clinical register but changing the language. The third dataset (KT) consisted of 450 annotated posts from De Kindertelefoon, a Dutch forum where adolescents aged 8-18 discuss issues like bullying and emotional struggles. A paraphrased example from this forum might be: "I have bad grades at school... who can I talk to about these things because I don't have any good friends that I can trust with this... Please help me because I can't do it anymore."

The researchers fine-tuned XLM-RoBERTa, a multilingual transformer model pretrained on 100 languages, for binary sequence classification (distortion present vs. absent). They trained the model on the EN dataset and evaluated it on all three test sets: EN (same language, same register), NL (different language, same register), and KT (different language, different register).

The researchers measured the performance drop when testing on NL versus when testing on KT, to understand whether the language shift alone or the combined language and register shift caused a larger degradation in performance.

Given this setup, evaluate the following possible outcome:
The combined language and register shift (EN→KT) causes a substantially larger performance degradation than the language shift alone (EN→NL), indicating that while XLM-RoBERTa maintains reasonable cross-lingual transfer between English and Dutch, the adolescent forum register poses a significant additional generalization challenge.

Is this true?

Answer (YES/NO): YES